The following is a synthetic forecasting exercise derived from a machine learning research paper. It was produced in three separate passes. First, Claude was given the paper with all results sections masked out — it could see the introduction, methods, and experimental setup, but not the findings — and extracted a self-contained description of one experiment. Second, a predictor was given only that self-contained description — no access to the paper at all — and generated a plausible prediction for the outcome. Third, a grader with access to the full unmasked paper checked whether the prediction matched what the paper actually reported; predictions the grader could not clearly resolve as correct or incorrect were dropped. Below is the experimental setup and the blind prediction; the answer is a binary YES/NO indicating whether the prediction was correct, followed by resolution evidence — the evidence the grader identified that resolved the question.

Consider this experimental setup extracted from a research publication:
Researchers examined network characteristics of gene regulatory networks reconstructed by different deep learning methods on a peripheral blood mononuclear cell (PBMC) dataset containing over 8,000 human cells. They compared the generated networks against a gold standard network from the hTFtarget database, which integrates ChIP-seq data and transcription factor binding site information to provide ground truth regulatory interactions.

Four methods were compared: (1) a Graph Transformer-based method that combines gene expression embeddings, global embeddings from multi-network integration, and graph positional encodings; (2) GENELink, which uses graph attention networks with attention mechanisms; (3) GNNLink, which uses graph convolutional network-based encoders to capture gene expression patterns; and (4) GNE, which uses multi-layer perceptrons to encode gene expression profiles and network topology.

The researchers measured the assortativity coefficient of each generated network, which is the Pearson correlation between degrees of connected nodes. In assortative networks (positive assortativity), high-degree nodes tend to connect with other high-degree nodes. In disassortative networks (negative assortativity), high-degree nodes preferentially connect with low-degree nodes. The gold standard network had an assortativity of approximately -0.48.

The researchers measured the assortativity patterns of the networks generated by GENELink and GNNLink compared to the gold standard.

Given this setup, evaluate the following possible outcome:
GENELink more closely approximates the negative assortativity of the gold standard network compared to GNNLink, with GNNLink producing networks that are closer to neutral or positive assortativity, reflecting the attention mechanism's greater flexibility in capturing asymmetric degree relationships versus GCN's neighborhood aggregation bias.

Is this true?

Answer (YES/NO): NO